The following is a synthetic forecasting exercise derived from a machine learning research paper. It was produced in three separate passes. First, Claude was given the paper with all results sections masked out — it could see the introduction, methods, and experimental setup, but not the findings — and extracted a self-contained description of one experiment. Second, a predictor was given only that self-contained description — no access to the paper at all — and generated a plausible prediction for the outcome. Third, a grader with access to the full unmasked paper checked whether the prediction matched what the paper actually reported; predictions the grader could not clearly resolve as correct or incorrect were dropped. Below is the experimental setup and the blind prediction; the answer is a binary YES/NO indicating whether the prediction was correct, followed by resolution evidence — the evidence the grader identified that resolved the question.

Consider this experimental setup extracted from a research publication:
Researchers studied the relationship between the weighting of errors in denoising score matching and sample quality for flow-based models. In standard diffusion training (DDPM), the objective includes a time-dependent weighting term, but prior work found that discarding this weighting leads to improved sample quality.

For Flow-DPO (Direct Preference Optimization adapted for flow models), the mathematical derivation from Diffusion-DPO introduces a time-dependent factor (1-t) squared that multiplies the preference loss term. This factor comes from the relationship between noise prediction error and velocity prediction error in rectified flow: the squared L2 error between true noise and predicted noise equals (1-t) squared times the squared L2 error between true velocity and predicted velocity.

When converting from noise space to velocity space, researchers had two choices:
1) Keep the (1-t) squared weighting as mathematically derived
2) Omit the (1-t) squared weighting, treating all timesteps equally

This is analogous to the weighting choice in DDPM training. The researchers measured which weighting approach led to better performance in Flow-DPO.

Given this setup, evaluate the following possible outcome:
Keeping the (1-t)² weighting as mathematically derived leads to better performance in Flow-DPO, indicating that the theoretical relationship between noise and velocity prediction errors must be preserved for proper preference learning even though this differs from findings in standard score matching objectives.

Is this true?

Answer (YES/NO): NO